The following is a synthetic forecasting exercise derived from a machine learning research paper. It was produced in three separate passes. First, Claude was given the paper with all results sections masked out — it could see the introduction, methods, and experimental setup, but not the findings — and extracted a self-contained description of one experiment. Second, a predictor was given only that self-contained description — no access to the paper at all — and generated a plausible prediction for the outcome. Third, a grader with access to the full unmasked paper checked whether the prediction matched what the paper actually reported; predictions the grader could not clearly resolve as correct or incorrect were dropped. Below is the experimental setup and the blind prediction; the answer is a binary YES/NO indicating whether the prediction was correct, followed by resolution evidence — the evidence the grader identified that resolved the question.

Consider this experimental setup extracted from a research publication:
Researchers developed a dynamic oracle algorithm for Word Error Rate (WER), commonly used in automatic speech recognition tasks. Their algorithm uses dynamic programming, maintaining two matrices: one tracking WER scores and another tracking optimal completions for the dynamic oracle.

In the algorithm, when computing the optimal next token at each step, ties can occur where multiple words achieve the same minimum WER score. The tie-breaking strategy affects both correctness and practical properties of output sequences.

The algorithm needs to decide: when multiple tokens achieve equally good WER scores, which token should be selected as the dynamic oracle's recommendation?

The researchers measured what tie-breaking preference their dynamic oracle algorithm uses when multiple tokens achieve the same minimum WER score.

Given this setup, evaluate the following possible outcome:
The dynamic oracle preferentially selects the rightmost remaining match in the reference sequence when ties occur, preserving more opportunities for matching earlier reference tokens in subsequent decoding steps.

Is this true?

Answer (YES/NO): NO